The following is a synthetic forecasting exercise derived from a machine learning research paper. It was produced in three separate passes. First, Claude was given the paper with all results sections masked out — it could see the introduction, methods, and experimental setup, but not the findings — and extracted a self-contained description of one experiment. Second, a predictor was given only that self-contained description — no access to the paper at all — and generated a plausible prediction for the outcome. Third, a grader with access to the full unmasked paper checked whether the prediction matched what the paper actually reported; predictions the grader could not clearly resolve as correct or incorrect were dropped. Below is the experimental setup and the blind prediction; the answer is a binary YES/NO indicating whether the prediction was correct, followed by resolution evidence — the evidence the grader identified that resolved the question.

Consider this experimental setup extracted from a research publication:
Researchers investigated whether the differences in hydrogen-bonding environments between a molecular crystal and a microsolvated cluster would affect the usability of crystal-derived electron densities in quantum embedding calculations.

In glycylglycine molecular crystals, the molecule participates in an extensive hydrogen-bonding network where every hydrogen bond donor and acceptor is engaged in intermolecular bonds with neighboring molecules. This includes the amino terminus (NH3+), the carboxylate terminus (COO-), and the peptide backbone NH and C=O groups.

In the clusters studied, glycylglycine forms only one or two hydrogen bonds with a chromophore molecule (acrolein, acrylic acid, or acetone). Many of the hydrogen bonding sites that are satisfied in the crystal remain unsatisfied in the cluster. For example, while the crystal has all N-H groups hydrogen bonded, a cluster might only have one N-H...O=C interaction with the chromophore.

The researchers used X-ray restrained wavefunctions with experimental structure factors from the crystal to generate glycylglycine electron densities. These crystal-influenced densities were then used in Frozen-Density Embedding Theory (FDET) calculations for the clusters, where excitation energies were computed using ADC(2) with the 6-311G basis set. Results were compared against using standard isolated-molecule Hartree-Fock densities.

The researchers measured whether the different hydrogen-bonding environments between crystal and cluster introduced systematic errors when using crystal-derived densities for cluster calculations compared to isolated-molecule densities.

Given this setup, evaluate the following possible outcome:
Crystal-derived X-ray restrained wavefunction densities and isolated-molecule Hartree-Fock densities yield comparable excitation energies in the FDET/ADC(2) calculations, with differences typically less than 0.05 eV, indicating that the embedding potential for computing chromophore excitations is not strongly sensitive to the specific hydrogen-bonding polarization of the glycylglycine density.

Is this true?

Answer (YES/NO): YES